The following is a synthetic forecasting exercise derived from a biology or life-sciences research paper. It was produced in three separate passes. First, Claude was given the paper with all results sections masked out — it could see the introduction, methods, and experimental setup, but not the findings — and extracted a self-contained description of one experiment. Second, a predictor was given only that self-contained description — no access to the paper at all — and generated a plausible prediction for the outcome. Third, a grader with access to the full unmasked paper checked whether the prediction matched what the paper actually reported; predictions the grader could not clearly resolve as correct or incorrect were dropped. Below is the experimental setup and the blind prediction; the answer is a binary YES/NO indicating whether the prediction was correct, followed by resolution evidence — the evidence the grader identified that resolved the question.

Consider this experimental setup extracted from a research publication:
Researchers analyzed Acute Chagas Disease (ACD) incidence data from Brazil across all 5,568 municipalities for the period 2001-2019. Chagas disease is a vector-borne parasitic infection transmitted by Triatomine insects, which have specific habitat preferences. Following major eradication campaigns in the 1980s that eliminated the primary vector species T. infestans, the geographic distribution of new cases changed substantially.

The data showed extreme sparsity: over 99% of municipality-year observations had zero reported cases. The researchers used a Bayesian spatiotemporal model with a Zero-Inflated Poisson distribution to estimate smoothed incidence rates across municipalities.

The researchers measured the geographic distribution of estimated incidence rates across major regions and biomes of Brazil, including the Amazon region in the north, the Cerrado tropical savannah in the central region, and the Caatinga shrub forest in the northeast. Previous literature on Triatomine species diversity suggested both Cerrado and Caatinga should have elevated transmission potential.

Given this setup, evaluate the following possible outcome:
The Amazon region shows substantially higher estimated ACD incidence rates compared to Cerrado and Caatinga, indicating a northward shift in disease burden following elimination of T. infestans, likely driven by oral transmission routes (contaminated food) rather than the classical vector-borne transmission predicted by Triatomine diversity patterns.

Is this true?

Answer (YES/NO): NO